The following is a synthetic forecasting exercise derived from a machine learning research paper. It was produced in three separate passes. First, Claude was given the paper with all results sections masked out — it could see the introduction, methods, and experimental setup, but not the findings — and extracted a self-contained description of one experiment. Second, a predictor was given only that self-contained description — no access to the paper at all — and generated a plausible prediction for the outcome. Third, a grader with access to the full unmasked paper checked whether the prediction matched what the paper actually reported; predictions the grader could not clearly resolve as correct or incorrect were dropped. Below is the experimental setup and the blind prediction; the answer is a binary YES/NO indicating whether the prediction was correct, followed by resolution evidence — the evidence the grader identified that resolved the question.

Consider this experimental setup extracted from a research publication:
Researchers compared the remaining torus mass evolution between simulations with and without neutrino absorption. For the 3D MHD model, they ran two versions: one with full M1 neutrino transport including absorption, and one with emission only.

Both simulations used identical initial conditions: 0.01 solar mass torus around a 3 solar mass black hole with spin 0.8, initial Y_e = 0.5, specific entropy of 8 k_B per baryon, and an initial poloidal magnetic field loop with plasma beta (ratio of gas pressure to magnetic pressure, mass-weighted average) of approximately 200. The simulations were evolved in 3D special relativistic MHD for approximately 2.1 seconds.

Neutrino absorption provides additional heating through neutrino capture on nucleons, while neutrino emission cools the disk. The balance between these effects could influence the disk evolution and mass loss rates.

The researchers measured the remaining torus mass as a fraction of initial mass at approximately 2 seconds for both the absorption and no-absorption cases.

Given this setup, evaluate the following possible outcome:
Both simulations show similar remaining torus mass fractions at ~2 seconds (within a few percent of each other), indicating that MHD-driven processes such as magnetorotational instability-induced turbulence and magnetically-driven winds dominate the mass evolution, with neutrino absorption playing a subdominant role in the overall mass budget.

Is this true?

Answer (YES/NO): NO